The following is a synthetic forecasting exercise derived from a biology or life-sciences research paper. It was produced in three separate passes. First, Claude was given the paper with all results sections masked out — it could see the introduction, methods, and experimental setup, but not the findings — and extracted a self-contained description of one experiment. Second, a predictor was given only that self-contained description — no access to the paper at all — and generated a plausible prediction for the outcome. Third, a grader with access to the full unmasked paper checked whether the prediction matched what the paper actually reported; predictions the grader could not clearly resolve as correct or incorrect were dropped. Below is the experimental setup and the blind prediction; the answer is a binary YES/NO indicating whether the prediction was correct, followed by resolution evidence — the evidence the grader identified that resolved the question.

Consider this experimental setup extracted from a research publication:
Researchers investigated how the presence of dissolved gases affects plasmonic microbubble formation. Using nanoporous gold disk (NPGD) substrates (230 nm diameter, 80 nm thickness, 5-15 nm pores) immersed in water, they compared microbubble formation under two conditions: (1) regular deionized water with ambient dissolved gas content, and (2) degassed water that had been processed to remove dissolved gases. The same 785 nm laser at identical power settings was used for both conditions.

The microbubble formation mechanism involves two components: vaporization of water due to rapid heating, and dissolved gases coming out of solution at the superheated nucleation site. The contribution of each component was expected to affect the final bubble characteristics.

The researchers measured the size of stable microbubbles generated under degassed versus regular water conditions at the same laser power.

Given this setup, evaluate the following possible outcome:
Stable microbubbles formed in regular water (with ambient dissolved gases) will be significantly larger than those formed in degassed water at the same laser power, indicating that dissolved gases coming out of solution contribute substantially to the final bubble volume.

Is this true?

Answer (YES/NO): YES